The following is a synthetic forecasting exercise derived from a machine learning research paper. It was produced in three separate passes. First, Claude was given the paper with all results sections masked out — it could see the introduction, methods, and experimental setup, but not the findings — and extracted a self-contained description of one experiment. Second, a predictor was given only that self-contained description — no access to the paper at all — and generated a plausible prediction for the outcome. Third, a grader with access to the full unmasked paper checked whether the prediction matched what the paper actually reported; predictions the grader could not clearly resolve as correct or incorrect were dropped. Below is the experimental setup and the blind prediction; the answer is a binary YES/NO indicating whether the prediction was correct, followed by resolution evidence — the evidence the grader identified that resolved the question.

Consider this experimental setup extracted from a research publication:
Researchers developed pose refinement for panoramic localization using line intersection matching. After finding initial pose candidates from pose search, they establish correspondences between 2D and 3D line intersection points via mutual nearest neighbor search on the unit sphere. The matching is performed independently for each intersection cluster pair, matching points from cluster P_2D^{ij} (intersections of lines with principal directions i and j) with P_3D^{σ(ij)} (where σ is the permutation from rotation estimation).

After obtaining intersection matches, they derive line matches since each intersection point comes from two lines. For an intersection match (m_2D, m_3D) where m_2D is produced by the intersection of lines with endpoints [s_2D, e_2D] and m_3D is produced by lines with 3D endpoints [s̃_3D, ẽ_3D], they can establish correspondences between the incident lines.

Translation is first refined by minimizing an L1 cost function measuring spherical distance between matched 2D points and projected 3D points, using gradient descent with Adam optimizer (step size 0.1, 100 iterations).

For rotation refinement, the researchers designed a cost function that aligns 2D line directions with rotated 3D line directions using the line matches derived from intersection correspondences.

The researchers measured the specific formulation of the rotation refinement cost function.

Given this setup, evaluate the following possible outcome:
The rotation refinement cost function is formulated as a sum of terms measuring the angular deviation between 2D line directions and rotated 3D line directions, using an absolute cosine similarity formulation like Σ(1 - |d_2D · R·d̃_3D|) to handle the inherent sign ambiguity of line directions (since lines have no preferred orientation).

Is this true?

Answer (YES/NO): NO